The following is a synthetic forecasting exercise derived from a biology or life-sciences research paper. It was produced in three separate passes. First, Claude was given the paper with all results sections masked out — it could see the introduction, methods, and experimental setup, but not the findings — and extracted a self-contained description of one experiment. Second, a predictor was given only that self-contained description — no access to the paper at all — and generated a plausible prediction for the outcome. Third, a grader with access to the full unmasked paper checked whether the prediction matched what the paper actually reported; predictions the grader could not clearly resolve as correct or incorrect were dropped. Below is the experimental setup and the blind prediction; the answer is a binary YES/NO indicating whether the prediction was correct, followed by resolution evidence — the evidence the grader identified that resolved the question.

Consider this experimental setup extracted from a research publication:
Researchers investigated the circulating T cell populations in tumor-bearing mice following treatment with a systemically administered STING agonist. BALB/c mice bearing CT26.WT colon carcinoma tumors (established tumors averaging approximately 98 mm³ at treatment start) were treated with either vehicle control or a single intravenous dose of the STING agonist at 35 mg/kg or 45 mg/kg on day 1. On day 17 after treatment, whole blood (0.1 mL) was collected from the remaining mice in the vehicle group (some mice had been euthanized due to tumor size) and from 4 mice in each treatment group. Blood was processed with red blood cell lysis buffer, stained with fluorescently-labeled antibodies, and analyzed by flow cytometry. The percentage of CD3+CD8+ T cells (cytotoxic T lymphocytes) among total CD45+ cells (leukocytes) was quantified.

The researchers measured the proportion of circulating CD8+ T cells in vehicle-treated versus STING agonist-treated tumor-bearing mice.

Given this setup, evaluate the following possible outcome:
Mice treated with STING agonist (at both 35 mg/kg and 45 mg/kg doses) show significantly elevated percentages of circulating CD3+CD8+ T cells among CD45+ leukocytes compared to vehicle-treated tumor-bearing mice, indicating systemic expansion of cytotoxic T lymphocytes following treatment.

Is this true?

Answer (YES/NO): YES